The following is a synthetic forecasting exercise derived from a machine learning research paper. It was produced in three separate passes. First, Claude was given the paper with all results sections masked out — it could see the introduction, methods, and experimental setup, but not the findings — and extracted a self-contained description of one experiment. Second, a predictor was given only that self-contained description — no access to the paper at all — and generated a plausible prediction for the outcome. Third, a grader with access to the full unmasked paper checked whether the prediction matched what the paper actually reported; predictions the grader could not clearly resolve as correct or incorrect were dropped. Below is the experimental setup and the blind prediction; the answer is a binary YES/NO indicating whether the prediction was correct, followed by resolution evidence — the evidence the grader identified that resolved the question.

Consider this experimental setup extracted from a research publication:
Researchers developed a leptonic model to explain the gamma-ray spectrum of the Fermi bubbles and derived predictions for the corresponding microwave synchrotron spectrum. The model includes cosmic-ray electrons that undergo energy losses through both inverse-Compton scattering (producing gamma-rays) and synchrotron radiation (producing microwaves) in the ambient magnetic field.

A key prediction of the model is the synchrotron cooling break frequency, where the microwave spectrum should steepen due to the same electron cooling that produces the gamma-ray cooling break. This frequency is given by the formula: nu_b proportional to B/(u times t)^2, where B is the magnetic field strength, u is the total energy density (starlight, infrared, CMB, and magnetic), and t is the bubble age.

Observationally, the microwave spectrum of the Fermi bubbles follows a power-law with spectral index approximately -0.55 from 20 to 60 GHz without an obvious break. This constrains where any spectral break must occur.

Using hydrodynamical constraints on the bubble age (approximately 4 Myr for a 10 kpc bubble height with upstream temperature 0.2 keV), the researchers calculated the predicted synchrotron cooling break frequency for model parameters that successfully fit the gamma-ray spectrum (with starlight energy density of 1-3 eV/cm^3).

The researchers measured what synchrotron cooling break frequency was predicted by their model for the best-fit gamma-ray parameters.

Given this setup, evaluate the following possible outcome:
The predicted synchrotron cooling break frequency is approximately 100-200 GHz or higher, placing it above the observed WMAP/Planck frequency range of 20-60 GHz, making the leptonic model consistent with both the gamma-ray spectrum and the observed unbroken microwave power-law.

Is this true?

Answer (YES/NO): NO